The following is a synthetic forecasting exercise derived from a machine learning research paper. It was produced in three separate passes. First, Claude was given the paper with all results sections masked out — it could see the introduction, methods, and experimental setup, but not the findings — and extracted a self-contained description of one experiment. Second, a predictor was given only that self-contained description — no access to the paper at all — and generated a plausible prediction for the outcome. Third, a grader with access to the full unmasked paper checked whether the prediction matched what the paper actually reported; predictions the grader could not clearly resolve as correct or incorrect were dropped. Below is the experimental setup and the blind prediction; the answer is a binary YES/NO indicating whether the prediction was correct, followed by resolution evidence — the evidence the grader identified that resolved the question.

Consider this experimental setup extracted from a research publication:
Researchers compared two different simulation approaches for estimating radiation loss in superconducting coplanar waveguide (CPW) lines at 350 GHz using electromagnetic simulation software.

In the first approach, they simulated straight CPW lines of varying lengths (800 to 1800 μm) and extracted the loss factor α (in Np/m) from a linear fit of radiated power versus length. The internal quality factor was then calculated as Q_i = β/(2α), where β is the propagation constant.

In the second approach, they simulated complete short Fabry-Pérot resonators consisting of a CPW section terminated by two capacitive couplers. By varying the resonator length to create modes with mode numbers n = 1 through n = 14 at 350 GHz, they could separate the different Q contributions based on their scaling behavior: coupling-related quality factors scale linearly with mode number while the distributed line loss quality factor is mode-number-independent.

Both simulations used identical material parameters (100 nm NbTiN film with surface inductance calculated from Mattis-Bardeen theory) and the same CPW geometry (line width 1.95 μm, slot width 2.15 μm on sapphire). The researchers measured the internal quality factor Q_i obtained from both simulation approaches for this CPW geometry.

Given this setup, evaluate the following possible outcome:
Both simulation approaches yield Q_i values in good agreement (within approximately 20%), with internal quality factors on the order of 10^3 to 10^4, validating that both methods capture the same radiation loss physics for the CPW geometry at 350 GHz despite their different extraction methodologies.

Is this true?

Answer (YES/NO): YES